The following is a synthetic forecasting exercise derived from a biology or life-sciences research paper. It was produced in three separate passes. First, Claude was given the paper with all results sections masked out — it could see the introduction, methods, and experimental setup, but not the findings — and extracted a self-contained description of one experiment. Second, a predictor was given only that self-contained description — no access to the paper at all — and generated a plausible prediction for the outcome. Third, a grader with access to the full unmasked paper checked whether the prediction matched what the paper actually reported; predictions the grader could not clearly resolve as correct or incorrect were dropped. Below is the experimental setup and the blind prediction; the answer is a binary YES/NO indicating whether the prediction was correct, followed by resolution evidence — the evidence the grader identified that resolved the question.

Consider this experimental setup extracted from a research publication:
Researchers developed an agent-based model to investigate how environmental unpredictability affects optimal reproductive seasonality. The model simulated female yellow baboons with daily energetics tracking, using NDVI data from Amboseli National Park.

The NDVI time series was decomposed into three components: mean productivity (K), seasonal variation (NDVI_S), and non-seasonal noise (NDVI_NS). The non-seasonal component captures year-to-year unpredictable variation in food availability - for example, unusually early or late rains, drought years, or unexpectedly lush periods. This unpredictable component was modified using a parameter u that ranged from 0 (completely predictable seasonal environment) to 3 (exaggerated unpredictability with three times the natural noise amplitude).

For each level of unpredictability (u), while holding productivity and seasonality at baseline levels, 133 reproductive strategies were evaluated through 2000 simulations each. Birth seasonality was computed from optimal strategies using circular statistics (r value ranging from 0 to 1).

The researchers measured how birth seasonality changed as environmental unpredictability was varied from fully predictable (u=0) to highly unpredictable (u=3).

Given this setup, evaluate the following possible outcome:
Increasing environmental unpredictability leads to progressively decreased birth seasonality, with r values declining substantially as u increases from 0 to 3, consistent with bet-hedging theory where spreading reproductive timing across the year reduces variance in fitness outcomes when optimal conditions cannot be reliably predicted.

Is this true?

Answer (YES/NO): NO